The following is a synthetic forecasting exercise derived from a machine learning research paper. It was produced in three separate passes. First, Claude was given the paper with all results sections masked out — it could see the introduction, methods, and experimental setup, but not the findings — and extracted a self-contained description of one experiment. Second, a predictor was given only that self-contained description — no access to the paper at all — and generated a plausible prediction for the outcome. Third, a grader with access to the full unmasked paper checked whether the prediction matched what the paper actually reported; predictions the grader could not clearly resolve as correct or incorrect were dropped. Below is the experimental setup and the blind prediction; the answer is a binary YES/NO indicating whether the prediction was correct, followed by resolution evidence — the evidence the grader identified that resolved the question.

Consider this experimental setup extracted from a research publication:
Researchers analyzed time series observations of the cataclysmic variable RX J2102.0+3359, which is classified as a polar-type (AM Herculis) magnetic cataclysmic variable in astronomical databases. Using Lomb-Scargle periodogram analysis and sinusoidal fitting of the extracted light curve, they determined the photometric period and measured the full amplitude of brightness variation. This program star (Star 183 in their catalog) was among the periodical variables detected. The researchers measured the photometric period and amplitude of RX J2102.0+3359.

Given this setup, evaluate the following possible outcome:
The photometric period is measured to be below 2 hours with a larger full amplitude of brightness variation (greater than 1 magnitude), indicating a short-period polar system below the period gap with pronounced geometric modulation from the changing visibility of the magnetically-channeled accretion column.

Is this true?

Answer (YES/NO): NO